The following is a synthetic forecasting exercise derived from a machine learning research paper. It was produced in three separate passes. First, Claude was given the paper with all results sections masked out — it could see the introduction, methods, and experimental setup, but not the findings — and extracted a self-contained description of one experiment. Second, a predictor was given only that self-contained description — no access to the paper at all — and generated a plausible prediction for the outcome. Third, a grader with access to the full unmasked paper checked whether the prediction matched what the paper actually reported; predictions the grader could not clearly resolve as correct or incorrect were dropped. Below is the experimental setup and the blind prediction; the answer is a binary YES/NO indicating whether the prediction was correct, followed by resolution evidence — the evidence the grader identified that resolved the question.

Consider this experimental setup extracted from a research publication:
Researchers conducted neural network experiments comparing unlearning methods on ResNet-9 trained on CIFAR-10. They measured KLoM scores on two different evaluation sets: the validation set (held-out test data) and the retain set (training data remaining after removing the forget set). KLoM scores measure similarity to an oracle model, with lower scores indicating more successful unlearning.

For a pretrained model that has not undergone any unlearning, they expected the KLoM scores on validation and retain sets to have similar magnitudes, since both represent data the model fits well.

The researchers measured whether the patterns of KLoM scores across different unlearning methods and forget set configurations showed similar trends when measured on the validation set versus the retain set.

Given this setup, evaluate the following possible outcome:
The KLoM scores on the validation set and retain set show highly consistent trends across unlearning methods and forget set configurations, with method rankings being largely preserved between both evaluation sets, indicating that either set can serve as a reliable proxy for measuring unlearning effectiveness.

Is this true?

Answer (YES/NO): YES